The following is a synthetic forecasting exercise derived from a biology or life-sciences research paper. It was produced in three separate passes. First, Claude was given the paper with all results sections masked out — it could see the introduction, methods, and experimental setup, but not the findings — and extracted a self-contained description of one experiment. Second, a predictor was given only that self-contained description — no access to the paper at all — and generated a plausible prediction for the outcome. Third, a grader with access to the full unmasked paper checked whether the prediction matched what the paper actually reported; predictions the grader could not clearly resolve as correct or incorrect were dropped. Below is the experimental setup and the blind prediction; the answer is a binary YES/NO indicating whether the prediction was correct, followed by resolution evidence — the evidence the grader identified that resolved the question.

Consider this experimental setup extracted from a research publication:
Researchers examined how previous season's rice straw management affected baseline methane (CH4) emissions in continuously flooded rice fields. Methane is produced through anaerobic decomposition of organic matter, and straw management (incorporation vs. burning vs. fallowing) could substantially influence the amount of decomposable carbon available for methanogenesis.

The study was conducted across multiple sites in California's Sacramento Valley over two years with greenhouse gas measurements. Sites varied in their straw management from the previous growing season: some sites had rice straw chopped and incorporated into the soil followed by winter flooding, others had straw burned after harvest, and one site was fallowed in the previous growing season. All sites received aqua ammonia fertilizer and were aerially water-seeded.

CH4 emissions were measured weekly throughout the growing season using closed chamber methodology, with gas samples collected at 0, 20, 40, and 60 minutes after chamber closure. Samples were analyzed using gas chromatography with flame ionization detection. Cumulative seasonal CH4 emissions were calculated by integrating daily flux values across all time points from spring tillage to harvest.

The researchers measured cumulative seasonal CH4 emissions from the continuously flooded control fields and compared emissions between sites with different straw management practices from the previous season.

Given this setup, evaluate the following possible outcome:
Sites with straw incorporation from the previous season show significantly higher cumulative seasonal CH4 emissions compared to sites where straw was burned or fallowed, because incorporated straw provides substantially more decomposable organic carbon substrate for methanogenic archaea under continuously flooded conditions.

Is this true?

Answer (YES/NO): YES